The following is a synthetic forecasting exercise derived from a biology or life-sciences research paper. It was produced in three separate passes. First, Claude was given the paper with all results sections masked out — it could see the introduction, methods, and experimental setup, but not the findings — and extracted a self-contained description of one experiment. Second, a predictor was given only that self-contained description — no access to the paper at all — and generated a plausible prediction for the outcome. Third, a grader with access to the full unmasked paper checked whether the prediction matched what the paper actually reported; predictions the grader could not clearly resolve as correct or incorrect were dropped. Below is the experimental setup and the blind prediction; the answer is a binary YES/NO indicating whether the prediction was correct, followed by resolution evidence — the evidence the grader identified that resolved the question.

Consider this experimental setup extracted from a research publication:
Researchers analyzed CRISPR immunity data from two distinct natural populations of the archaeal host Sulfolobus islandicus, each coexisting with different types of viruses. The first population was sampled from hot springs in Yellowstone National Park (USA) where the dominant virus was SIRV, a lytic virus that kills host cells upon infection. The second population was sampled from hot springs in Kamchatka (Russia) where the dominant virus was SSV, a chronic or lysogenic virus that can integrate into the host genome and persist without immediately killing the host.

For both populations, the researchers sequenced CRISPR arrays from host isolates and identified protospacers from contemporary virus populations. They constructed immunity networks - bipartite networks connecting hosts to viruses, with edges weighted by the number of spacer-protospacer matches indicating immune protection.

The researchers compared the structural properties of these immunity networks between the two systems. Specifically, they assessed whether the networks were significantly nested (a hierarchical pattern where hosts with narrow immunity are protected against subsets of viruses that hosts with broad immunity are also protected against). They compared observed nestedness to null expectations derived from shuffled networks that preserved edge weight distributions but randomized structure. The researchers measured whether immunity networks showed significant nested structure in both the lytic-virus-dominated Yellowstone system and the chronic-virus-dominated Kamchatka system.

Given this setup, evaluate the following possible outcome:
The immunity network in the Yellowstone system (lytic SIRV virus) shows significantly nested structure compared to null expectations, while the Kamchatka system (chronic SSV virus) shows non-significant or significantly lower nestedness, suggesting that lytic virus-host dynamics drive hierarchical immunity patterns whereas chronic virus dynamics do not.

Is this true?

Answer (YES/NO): NO